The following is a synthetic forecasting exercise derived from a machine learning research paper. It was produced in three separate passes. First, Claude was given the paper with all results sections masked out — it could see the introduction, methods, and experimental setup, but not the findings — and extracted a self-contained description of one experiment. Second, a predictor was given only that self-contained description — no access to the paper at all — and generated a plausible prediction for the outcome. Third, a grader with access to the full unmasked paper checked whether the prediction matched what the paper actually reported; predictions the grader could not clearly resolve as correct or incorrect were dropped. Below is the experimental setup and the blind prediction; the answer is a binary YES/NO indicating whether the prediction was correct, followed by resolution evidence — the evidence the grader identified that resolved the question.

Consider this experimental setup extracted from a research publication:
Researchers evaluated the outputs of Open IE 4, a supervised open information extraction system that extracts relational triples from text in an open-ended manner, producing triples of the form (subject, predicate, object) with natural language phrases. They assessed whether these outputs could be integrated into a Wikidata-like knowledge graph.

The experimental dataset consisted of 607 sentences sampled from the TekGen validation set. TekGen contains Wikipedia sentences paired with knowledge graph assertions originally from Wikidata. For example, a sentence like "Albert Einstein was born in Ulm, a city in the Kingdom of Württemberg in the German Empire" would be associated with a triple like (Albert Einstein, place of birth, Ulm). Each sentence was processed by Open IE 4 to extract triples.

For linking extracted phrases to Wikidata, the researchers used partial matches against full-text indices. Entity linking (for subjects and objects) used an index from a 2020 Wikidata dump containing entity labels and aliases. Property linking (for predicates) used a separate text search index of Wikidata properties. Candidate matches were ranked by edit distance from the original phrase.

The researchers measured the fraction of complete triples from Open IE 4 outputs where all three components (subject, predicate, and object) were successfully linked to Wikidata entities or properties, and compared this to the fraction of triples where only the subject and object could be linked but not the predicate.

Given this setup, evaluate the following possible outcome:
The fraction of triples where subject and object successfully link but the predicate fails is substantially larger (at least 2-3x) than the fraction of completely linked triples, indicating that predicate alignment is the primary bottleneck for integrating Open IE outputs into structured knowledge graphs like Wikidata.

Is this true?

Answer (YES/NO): NO